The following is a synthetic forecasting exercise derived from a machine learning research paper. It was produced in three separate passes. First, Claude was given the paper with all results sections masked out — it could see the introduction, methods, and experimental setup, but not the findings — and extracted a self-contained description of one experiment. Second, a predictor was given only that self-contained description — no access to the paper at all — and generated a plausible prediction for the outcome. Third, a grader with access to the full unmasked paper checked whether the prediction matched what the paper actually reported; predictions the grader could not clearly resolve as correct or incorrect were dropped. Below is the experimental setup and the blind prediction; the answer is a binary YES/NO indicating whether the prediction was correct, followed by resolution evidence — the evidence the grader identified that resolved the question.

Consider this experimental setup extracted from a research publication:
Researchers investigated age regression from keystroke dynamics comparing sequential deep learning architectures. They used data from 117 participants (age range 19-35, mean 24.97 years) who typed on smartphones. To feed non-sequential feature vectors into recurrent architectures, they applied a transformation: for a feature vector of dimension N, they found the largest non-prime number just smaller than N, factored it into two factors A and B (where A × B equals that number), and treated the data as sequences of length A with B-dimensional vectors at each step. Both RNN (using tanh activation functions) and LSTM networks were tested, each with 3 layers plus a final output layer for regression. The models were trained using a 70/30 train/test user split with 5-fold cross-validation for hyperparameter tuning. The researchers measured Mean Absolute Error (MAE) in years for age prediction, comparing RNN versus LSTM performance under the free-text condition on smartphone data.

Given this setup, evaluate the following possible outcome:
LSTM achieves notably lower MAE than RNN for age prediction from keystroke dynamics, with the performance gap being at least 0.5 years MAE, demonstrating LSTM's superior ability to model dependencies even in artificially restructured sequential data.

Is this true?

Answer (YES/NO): YES